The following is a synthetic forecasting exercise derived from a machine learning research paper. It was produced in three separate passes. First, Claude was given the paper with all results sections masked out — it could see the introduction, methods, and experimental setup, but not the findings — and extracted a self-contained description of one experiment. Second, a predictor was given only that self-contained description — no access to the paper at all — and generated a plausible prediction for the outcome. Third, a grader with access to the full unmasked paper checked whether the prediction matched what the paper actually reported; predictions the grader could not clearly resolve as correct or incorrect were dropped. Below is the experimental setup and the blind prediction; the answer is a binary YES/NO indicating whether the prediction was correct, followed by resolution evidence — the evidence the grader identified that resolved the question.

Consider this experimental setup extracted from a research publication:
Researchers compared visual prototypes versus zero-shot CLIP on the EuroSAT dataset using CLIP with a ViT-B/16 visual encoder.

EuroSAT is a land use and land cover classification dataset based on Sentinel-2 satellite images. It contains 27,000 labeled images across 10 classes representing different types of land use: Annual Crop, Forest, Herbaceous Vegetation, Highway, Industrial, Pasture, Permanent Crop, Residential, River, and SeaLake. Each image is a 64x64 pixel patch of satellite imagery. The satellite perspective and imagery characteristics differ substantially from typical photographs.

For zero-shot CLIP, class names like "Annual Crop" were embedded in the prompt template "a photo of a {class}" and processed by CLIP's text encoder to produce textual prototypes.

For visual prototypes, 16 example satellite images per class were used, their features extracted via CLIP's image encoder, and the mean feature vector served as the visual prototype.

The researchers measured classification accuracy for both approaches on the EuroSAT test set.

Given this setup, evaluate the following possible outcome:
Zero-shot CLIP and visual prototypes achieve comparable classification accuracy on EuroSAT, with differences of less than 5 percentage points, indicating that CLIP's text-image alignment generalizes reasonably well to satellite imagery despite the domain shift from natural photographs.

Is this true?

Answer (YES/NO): NO